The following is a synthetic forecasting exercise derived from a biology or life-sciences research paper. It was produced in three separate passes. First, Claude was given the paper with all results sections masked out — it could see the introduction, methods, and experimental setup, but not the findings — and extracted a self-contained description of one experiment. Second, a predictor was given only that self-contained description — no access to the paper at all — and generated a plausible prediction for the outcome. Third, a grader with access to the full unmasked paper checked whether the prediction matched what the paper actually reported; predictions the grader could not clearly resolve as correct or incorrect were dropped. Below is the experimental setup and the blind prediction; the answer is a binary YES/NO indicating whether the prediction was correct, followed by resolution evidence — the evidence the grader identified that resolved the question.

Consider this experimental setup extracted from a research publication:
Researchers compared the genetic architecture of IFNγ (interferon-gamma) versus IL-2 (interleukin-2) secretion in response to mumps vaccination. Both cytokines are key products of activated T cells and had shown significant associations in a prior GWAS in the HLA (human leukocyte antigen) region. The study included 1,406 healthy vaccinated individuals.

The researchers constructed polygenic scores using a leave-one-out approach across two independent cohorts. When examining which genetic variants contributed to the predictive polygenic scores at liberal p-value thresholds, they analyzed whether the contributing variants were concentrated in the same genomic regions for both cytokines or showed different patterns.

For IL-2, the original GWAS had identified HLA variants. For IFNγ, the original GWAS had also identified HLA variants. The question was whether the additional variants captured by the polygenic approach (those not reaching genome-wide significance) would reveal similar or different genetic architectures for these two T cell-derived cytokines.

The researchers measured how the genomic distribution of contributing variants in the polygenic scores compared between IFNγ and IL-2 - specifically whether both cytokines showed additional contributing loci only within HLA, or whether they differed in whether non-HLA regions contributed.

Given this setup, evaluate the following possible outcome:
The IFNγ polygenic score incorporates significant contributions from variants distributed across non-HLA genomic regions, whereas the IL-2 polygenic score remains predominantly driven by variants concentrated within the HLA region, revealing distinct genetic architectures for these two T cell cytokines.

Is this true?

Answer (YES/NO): YES